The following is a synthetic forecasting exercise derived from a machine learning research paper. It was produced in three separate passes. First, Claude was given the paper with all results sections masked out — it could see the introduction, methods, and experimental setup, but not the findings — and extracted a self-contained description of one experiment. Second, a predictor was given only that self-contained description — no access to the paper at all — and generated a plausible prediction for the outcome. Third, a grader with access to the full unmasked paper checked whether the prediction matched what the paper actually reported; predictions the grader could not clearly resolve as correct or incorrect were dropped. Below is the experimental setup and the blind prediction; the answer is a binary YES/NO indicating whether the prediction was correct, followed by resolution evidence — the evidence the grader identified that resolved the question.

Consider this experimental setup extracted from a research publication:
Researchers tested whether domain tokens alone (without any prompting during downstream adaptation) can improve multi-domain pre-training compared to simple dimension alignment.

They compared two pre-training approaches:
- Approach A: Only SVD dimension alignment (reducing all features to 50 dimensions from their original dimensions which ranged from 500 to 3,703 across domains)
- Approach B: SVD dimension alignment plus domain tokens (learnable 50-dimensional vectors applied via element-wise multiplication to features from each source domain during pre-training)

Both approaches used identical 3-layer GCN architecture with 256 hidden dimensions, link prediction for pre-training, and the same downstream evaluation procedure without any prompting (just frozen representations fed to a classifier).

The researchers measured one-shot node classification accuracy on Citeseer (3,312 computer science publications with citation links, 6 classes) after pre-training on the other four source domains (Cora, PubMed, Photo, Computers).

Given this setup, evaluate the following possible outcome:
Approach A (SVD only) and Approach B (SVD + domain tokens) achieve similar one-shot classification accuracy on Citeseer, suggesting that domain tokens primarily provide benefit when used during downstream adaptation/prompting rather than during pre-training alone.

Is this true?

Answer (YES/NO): NO